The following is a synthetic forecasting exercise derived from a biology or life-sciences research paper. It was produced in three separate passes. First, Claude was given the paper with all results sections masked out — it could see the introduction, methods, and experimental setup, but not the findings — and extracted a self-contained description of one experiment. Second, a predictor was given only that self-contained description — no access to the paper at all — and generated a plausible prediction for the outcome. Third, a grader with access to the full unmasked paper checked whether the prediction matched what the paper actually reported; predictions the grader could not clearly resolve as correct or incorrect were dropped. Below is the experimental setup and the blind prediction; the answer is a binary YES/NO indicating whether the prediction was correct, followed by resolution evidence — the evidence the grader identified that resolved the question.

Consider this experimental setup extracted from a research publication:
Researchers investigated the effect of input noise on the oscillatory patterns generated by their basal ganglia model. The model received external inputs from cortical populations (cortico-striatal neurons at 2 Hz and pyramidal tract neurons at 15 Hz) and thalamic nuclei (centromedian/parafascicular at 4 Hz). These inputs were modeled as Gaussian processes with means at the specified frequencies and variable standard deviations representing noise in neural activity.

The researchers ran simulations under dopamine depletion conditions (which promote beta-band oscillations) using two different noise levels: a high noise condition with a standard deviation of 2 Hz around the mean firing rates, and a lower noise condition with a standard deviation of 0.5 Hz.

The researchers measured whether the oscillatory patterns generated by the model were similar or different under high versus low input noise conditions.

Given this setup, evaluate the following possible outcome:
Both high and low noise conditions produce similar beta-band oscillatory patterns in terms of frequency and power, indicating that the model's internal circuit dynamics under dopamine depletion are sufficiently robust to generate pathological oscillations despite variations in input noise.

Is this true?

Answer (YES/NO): YES